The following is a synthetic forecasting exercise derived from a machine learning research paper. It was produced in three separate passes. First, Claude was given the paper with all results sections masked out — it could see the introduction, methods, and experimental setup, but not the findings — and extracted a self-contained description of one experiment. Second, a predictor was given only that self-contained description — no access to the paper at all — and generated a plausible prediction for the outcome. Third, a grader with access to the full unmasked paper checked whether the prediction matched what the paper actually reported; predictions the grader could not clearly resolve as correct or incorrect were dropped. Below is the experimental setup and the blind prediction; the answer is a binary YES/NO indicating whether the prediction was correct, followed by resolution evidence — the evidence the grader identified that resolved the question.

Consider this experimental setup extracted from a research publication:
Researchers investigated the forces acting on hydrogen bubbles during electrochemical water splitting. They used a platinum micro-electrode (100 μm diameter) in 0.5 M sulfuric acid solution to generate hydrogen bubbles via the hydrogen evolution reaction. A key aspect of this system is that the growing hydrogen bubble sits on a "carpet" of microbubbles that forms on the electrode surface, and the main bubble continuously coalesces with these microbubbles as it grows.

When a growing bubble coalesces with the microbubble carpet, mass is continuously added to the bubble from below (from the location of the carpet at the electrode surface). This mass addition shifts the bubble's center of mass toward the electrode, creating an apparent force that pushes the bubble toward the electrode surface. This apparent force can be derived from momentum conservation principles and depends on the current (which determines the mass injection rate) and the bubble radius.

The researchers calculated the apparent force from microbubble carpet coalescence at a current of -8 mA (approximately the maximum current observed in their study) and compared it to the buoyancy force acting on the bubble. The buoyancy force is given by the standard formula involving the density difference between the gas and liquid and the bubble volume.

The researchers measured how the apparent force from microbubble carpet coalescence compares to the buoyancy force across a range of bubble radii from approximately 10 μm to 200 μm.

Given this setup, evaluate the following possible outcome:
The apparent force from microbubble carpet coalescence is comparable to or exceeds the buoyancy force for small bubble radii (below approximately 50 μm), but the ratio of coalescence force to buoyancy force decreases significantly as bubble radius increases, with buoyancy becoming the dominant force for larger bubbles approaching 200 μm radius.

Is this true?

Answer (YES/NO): NO